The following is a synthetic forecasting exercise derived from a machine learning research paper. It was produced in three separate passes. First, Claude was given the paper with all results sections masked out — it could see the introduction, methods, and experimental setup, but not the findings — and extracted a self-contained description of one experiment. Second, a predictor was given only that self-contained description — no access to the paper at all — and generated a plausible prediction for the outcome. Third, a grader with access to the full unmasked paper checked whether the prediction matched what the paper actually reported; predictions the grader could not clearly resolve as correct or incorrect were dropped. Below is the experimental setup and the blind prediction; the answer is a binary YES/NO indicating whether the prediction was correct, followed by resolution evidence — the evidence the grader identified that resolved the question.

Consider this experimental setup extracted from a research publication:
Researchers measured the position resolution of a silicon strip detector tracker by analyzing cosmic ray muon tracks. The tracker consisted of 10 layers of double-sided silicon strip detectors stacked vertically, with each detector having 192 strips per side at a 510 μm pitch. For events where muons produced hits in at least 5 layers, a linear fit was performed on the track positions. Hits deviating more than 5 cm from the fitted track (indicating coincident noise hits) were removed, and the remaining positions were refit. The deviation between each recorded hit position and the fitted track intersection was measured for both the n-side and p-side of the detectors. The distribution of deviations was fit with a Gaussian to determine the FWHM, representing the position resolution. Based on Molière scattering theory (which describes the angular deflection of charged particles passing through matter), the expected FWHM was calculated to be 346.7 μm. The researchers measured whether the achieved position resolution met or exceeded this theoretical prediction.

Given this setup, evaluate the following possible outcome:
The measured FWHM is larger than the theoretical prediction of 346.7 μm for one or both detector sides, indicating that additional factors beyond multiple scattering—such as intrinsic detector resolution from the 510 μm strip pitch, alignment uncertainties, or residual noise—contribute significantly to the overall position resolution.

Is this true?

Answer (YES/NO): NO